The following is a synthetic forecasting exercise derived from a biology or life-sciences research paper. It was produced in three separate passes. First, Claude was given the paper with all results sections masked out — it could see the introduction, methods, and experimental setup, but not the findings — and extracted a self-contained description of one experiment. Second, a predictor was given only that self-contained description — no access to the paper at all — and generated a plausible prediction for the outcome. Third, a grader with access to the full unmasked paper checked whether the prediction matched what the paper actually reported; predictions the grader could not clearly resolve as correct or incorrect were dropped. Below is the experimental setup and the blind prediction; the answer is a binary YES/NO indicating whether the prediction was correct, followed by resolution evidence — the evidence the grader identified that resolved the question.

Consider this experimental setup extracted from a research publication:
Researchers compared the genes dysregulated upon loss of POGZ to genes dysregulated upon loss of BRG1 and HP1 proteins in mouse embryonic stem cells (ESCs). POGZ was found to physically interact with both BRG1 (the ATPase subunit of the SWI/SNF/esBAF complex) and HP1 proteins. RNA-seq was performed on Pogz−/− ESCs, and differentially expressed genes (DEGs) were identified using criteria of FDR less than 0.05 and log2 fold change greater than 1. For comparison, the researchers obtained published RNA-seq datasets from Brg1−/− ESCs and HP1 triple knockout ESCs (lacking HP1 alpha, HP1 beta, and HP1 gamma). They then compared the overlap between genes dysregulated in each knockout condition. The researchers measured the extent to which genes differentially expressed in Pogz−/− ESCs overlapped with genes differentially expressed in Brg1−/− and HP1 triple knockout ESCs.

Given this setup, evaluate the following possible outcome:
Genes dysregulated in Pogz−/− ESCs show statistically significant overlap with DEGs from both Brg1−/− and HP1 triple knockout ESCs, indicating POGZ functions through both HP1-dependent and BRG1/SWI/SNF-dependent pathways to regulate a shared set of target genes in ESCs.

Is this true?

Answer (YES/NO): YES